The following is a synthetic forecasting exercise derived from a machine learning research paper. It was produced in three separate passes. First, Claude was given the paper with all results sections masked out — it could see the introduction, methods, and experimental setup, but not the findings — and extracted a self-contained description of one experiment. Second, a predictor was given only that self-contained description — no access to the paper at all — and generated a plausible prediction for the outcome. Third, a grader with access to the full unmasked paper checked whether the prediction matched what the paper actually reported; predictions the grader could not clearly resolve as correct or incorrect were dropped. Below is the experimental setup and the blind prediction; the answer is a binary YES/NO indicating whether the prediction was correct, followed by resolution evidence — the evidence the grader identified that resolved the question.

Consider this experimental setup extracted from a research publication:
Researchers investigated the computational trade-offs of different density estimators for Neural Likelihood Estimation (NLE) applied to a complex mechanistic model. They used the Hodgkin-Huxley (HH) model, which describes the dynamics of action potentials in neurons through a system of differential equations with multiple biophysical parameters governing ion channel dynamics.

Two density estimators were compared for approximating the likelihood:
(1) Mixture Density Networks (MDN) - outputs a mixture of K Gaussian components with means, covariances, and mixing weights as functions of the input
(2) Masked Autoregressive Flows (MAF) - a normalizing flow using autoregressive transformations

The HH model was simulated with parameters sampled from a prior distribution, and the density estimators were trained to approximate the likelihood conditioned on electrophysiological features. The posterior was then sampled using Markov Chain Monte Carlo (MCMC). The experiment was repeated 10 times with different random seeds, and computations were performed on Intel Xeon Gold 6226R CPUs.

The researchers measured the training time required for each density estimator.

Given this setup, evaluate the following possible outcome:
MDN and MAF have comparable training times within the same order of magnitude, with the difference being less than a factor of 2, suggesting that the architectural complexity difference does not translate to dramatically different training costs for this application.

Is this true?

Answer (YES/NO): YES